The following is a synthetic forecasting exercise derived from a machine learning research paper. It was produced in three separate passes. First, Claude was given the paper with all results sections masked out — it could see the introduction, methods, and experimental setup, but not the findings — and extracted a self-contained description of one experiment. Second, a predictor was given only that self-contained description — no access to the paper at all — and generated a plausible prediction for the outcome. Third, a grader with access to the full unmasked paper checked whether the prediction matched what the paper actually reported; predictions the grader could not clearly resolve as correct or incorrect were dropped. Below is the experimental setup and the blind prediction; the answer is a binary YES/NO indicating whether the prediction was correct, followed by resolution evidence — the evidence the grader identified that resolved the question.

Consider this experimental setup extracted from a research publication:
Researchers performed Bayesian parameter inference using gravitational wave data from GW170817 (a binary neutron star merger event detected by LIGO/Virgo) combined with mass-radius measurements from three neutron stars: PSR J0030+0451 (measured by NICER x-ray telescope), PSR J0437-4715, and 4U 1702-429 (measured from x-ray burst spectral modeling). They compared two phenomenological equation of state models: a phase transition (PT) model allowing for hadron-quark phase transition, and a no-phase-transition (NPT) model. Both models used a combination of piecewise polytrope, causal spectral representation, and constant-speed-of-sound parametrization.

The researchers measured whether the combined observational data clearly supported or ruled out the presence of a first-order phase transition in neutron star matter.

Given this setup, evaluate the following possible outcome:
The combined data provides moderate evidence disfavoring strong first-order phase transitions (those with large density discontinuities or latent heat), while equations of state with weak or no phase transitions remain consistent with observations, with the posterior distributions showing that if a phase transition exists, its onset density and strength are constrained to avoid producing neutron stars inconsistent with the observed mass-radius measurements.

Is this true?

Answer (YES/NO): YES